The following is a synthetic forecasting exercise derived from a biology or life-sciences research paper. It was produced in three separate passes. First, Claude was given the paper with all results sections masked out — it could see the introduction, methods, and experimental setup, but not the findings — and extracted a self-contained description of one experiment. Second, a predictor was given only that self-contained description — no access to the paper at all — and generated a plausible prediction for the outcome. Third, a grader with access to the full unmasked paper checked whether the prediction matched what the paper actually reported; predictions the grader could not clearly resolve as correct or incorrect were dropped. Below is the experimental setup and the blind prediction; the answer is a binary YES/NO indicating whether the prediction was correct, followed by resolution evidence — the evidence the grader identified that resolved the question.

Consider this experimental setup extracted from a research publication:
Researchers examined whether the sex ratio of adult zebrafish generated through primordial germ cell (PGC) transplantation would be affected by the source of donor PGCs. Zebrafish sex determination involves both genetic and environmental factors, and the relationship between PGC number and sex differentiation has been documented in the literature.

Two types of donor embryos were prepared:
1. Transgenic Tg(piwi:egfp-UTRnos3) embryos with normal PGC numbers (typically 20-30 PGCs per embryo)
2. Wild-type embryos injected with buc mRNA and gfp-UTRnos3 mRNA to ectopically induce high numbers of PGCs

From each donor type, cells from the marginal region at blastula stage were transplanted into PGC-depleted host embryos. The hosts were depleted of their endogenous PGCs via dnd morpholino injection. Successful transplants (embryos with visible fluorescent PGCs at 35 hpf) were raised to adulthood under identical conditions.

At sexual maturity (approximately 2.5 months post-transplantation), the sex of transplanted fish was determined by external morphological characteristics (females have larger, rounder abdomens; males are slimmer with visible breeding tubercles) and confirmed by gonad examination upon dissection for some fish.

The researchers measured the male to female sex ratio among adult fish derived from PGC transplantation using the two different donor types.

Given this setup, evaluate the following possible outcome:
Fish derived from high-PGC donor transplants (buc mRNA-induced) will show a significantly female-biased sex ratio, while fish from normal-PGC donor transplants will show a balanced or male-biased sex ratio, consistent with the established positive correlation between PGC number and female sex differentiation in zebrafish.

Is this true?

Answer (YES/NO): NO